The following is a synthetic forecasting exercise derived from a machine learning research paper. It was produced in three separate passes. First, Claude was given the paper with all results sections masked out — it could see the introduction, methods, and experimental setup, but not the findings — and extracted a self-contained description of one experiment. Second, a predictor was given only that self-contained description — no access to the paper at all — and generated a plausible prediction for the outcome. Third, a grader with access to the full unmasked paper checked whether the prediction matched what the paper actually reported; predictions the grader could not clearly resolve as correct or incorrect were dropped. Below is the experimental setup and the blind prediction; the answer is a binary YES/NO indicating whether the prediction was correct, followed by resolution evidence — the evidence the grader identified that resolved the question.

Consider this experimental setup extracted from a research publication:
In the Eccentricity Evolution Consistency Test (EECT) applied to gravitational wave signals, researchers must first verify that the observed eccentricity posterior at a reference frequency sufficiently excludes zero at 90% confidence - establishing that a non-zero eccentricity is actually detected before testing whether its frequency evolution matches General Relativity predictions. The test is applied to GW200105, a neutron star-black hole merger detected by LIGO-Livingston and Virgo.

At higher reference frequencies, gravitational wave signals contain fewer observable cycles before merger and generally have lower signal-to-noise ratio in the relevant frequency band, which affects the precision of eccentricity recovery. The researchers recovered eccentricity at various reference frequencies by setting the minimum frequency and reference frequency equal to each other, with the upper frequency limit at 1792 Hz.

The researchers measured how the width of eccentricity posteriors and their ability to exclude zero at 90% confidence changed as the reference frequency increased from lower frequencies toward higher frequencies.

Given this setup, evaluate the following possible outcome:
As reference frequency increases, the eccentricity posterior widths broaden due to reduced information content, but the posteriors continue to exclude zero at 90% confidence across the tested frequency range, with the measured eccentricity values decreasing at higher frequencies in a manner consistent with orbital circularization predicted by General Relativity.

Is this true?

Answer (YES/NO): NO